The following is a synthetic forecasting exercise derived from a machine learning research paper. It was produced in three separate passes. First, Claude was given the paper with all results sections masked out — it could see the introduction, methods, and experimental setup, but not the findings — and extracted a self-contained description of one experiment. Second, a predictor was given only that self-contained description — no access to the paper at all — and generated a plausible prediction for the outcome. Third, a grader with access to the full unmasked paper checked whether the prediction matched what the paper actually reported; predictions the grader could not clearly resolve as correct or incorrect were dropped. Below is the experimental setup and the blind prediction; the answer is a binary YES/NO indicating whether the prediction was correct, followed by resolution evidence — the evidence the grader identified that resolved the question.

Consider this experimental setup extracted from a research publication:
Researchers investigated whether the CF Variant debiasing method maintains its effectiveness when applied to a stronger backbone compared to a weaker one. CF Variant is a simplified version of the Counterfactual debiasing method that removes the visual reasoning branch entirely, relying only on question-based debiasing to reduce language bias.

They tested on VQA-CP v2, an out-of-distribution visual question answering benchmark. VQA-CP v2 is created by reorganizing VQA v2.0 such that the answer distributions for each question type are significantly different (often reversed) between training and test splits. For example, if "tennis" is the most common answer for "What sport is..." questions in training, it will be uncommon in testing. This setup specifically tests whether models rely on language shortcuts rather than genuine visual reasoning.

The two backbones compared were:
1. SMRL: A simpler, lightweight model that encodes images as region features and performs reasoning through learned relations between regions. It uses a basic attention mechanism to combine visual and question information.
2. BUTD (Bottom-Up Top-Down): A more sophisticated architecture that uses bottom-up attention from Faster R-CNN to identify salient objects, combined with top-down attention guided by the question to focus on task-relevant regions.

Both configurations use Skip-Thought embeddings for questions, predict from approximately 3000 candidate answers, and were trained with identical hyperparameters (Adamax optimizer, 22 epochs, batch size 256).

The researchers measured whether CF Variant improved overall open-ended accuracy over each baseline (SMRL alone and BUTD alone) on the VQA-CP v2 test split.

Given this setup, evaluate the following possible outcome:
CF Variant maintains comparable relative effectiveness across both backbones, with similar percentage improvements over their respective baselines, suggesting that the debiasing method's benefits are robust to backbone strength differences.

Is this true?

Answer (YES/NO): NO